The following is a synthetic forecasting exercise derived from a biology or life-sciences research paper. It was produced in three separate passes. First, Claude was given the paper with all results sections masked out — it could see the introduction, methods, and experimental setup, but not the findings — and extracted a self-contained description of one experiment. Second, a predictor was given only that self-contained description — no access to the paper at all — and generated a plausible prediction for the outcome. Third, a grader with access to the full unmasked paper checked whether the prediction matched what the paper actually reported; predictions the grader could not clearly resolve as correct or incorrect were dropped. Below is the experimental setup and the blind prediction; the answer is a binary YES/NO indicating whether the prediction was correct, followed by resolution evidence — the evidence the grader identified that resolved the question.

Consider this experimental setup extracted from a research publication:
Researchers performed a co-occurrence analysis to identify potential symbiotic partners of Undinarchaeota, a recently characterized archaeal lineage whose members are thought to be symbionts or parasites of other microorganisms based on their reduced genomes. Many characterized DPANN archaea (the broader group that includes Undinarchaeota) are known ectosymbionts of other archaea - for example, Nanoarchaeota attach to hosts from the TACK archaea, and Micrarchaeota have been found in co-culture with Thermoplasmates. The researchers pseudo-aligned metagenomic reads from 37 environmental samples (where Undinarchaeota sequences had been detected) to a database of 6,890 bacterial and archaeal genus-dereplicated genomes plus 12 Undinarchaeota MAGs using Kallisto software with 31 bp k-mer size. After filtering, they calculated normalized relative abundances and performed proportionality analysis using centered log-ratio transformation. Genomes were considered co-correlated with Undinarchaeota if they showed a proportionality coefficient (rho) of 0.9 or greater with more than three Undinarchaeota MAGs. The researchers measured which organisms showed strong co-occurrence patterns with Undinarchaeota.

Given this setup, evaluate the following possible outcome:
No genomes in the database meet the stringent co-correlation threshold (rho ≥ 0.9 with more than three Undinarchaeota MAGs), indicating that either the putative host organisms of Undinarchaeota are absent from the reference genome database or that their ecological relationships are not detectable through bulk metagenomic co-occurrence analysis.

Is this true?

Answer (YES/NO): NO